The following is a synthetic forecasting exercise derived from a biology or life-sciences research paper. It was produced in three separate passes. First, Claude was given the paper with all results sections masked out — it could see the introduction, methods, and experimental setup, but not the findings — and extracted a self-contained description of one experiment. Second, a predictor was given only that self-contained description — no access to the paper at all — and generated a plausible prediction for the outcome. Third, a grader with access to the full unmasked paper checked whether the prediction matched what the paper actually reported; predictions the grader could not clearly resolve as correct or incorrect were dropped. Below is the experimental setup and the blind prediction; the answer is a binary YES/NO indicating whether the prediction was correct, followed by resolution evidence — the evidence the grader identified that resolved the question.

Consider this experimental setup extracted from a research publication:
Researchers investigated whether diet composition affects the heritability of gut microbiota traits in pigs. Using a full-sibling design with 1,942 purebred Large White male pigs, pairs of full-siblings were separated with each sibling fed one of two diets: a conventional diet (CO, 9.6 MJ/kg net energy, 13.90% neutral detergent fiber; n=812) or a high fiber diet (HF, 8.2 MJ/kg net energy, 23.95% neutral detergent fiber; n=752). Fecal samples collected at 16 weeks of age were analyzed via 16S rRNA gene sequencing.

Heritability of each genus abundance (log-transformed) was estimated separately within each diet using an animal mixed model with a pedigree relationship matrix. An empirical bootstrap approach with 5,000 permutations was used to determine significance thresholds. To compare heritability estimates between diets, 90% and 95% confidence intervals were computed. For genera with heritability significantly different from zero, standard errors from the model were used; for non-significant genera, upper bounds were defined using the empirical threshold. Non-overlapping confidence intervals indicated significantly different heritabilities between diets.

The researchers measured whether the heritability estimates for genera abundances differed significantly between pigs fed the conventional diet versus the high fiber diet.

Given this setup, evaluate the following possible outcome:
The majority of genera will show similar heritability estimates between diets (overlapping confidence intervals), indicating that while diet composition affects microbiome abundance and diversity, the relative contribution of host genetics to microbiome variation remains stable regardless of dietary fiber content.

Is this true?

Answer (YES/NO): YES